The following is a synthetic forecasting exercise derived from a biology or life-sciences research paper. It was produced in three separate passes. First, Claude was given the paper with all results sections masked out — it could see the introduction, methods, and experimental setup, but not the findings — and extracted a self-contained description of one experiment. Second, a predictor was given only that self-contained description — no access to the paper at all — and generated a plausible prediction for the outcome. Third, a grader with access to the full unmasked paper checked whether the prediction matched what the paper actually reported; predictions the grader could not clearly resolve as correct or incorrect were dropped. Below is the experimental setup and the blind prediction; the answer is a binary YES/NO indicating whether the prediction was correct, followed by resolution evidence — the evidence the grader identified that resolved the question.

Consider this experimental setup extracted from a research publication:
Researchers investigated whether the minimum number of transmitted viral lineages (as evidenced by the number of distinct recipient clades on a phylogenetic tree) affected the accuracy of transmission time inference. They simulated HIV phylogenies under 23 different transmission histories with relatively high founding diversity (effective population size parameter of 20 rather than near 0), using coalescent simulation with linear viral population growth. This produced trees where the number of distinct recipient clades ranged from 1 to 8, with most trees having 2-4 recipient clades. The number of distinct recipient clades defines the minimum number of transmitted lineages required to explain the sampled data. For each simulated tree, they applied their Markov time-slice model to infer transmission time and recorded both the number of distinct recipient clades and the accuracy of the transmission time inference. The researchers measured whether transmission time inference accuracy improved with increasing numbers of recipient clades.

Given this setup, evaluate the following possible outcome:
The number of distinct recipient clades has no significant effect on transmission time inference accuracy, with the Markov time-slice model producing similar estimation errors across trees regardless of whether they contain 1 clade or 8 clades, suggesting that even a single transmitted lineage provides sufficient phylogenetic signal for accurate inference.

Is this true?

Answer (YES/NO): NO